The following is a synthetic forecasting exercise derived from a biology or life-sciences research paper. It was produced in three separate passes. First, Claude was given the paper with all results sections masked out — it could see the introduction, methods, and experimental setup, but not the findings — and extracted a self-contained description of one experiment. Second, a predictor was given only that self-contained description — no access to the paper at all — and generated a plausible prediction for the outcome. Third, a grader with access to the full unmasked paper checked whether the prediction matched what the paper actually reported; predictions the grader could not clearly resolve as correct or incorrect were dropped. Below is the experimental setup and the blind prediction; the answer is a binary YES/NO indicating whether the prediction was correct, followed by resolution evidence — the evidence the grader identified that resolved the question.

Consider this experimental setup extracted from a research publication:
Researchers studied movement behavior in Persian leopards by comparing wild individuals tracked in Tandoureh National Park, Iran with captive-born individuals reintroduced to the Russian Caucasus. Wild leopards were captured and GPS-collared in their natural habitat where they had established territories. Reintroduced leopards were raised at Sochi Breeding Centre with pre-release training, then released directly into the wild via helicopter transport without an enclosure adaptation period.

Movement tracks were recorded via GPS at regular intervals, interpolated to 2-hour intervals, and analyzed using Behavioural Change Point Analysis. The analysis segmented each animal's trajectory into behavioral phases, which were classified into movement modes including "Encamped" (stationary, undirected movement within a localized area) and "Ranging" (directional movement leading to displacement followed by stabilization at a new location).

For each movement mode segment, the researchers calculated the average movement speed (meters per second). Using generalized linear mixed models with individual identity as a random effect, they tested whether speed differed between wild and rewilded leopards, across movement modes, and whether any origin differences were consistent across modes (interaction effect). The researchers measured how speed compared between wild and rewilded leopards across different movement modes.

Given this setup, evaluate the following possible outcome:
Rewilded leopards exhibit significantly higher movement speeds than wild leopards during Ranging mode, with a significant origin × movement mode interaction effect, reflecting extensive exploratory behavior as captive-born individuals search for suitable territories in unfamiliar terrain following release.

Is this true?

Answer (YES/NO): NO